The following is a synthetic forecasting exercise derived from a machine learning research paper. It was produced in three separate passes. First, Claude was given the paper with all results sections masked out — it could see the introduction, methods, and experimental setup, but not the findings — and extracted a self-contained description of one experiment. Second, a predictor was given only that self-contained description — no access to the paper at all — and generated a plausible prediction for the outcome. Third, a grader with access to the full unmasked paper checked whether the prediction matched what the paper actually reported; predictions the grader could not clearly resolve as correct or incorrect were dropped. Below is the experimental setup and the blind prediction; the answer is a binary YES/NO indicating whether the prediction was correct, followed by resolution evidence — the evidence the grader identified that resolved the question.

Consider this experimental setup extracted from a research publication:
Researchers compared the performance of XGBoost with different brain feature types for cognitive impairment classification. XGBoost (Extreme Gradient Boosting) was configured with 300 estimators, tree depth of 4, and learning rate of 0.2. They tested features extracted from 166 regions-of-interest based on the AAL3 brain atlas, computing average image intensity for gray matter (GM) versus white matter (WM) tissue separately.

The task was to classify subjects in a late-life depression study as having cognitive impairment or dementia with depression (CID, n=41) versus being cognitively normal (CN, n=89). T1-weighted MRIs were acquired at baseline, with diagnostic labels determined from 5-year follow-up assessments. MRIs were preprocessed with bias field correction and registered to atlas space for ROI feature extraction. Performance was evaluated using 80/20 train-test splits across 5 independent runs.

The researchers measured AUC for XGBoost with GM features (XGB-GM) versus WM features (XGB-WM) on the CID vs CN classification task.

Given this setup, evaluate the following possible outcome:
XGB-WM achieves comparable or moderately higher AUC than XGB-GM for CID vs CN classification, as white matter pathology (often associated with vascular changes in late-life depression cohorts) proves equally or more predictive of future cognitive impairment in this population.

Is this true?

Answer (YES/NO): NO